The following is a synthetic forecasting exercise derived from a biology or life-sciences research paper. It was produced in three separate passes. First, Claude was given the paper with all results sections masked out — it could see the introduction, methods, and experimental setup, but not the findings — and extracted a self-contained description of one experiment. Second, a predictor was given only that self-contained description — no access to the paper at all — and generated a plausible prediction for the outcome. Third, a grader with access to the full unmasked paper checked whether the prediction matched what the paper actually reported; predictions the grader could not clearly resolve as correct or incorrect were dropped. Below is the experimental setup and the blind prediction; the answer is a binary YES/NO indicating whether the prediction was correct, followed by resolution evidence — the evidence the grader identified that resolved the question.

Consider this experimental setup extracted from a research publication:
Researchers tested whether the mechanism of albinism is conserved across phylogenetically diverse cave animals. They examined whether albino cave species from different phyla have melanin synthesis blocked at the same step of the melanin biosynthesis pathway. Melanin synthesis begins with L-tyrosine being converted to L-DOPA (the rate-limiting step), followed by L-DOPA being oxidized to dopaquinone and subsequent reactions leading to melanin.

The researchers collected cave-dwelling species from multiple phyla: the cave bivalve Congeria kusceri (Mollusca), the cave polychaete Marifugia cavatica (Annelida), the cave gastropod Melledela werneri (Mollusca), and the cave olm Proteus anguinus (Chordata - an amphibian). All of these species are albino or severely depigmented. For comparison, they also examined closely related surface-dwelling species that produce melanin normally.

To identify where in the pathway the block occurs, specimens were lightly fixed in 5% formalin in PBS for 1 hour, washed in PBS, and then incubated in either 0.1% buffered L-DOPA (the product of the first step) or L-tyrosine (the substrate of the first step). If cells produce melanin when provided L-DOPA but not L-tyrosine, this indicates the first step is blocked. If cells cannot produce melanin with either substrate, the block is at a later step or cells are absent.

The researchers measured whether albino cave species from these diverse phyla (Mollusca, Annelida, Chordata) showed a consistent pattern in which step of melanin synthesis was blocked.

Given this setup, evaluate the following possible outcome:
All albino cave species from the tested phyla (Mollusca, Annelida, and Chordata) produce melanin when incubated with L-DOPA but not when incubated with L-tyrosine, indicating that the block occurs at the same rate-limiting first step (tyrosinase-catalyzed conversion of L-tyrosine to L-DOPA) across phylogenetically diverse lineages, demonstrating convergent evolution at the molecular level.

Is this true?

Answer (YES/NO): YES